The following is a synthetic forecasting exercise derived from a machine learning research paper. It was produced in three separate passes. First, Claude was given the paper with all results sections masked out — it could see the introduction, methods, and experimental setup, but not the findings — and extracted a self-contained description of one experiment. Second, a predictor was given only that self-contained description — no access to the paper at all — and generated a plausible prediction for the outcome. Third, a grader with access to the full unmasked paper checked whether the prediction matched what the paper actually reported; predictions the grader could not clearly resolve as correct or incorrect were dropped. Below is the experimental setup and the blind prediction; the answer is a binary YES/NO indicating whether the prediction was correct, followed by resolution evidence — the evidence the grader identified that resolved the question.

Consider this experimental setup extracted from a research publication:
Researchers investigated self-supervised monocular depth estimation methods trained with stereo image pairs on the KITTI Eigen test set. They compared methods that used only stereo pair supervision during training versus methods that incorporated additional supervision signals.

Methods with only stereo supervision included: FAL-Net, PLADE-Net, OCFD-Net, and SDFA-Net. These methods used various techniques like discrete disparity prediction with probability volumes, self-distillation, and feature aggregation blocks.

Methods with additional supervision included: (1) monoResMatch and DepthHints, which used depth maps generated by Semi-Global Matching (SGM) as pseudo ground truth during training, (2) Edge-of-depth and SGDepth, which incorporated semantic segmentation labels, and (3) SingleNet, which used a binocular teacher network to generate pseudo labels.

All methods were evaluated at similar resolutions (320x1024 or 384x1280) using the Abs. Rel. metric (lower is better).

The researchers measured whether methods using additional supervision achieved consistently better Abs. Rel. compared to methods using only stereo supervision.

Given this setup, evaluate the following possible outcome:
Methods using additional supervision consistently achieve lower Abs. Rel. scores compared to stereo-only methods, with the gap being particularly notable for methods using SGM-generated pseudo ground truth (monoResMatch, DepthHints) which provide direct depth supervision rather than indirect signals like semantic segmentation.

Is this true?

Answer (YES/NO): NO